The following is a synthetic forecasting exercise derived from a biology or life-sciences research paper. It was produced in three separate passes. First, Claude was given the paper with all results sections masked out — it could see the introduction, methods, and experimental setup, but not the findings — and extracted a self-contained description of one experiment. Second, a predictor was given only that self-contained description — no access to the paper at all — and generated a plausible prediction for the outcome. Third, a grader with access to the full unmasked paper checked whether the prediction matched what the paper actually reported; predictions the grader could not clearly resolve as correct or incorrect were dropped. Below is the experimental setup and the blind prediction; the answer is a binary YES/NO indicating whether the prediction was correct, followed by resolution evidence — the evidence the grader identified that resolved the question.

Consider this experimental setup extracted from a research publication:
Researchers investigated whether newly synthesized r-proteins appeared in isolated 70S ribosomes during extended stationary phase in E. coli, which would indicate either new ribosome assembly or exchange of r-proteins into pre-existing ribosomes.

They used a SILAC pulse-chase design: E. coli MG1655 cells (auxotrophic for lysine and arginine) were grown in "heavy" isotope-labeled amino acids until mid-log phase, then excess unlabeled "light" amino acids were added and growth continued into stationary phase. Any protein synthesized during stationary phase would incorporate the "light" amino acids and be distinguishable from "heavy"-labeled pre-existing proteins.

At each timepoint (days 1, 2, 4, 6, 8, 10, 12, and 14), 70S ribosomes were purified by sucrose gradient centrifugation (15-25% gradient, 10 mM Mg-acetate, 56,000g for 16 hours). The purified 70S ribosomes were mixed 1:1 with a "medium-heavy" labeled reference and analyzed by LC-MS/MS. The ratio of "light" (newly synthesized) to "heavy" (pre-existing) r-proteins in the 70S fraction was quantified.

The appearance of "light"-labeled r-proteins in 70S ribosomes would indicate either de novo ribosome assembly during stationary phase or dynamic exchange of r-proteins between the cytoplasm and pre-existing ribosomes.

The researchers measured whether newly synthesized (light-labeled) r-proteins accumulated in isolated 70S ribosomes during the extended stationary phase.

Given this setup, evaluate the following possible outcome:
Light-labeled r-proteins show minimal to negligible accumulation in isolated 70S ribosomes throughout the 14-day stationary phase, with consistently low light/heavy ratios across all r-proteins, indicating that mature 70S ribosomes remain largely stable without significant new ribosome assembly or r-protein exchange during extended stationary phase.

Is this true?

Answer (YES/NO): YES